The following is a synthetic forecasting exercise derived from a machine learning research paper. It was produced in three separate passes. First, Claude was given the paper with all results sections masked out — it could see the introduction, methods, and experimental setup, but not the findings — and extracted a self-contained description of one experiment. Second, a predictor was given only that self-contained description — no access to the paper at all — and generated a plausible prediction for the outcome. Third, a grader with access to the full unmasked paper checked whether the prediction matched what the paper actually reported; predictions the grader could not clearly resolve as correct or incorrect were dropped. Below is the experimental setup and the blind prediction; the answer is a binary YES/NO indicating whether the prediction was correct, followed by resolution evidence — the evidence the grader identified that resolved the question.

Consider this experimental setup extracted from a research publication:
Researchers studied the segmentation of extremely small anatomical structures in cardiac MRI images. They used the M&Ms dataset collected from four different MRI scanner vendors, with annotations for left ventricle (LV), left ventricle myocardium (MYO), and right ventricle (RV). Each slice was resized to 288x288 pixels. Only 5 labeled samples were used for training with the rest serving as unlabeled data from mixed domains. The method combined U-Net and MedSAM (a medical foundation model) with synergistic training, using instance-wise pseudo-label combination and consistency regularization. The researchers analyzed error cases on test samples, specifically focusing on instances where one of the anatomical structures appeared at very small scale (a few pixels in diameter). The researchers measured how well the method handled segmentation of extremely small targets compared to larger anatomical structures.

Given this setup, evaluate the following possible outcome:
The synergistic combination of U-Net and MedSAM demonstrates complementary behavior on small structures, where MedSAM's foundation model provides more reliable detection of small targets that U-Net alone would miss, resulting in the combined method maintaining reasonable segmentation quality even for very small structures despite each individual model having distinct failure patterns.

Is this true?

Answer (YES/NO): NO